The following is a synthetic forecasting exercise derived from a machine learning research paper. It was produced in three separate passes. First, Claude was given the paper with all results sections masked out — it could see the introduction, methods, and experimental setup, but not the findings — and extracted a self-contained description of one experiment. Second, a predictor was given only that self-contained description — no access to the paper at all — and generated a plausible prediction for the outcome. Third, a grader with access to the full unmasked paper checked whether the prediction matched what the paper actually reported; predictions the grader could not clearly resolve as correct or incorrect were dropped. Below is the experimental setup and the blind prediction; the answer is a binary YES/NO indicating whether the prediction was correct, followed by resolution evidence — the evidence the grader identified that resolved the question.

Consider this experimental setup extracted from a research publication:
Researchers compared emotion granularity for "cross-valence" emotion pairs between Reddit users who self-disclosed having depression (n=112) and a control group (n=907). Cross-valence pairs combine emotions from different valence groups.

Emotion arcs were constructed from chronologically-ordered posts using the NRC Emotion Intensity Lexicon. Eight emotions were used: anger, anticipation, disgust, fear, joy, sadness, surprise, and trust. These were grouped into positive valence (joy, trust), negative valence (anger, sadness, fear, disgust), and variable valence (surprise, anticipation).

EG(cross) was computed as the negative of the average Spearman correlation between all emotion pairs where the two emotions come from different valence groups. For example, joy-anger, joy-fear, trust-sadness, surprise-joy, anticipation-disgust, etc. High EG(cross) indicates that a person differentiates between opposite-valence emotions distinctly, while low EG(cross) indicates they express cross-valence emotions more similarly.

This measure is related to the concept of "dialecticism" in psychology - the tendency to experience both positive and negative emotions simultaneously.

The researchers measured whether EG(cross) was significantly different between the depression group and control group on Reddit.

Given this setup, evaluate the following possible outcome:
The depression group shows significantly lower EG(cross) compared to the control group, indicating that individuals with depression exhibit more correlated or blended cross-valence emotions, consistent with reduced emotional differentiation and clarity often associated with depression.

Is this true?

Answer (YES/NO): YES